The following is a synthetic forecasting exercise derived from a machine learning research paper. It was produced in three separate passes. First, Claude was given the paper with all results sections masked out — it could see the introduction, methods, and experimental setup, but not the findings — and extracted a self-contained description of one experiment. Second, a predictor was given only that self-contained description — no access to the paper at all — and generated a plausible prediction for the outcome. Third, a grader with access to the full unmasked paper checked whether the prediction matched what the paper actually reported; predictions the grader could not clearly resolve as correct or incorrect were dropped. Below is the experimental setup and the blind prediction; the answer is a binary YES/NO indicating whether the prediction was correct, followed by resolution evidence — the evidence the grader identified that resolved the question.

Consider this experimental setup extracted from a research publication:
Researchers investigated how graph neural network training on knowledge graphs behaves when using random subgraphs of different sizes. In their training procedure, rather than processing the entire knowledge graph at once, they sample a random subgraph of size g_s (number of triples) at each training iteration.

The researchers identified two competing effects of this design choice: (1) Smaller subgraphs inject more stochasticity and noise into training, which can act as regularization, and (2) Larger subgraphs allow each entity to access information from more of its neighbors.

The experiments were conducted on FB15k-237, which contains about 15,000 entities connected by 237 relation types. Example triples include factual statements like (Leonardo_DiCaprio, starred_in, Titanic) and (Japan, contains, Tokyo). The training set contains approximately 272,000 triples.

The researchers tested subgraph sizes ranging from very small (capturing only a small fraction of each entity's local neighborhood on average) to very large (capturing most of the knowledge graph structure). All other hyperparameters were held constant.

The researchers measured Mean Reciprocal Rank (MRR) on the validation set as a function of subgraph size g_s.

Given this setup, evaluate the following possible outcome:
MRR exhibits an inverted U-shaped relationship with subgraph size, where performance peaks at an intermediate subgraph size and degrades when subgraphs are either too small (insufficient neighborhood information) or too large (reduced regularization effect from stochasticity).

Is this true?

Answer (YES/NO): NO